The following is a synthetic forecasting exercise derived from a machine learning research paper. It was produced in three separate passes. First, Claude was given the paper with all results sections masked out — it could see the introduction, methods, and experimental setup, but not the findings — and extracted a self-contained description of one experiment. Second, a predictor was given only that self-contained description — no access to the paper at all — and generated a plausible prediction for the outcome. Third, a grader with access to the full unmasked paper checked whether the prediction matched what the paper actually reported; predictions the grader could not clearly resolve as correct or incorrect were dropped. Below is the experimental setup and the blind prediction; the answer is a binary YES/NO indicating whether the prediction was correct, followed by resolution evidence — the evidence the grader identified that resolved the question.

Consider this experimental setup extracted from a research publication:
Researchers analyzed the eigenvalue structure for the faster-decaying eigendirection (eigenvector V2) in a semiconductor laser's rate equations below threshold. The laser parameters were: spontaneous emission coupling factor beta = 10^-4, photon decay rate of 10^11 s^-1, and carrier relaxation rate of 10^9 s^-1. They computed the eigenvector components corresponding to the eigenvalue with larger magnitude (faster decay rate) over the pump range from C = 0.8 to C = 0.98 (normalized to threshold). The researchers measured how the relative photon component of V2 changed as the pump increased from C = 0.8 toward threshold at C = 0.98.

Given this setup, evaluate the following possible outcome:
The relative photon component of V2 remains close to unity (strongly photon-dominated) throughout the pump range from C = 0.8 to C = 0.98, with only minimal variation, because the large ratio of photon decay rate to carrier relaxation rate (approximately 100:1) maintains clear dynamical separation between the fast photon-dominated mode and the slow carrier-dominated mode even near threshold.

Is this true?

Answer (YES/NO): NO